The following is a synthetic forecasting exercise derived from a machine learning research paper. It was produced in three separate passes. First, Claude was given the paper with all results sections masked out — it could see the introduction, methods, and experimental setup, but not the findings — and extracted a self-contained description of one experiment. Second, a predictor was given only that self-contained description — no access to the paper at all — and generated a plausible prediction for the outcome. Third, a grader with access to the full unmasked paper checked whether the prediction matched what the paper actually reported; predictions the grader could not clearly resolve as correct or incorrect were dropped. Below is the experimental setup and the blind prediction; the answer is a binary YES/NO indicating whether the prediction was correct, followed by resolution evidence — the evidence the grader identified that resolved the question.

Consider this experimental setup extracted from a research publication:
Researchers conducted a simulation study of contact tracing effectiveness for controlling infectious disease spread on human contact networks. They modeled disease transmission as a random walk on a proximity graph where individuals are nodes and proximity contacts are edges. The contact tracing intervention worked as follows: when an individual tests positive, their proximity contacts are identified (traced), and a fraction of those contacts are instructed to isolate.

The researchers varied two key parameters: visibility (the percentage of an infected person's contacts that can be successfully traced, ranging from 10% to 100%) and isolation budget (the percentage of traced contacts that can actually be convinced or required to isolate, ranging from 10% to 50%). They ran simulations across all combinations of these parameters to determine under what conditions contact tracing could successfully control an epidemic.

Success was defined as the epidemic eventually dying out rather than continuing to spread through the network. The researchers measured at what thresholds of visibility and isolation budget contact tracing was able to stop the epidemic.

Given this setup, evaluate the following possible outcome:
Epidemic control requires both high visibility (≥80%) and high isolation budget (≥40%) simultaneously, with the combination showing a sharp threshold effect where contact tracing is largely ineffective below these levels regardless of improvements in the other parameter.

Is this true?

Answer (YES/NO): NO